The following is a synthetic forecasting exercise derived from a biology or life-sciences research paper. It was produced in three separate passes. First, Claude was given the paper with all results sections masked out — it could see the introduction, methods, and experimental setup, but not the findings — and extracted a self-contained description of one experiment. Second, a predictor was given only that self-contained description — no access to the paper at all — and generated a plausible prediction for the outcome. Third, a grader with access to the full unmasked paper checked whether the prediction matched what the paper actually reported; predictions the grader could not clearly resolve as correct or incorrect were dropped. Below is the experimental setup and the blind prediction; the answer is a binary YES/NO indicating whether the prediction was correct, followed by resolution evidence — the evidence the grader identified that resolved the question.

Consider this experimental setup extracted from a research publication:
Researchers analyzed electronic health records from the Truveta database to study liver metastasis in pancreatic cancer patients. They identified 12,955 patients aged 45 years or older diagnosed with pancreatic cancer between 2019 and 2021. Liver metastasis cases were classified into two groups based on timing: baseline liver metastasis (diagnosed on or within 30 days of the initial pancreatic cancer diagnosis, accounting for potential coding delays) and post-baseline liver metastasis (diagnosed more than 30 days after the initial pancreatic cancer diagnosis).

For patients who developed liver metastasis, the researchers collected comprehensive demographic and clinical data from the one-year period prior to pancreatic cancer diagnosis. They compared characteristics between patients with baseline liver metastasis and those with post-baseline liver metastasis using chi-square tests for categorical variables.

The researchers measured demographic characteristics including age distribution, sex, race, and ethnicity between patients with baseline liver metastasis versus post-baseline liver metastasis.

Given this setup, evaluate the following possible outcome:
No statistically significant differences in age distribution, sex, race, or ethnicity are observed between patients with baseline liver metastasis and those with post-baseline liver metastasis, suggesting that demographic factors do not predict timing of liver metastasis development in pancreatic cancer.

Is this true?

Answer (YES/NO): NO